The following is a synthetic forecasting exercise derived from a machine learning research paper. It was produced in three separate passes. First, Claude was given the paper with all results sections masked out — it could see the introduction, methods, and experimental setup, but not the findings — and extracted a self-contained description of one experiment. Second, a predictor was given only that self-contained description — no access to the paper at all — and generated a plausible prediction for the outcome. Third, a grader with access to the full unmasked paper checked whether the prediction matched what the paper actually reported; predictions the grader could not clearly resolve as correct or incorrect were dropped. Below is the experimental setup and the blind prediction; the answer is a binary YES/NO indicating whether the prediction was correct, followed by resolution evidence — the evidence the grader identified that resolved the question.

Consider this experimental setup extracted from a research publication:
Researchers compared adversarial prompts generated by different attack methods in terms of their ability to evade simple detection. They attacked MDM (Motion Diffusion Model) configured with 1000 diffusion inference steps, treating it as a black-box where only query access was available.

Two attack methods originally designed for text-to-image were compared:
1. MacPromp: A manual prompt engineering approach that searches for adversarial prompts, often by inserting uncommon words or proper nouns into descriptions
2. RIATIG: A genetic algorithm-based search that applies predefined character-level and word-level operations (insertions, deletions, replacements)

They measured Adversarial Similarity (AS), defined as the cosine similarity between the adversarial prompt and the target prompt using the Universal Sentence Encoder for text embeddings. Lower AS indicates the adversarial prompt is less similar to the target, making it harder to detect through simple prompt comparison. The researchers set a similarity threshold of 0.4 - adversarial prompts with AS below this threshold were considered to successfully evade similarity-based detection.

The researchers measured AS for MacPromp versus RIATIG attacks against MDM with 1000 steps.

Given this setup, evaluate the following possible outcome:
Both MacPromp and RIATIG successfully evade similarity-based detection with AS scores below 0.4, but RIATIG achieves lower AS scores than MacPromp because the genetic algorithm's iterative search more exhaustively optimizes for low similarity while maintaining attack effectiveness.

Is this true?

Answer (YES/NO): NO